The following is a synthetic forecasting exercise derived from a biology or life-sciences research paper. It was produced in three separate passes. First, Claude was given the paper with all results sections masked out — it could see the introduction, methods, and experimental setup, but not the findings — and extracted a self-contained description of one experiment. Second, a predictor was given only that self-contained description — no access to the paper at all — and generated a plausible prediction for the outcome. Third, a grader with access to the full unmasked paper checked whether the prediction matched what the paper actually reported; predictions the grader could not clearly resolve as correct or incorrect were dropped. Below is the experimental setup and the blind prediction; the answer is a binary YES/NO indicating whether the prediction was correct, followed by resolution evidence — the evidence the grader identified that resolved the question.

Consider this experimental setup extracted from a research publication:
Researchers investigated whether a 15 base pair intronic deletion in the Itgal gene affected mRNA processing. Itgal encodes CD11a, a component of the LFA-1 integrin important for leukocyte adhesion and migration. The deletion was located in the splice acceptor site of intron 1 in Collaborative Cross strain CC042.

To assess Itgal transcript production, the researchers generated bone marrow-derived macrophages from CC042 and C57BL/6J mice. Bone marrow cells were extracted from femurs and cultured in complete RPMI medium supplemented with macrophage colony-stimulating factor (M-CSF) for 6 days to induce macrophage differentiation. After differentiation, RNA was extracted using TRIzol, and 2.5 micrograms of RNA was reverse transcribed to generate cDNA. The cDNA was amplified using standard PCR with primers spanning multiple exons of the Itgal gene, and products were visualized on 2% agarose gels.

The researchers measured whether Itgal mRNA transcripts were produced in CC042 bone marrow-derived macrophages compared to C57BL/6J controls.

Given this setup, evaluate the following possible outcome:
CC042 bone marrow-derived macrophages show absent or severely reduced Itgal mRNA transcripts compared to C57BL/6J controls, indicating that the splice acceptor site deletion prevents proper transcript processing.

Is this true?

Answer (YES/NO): NO